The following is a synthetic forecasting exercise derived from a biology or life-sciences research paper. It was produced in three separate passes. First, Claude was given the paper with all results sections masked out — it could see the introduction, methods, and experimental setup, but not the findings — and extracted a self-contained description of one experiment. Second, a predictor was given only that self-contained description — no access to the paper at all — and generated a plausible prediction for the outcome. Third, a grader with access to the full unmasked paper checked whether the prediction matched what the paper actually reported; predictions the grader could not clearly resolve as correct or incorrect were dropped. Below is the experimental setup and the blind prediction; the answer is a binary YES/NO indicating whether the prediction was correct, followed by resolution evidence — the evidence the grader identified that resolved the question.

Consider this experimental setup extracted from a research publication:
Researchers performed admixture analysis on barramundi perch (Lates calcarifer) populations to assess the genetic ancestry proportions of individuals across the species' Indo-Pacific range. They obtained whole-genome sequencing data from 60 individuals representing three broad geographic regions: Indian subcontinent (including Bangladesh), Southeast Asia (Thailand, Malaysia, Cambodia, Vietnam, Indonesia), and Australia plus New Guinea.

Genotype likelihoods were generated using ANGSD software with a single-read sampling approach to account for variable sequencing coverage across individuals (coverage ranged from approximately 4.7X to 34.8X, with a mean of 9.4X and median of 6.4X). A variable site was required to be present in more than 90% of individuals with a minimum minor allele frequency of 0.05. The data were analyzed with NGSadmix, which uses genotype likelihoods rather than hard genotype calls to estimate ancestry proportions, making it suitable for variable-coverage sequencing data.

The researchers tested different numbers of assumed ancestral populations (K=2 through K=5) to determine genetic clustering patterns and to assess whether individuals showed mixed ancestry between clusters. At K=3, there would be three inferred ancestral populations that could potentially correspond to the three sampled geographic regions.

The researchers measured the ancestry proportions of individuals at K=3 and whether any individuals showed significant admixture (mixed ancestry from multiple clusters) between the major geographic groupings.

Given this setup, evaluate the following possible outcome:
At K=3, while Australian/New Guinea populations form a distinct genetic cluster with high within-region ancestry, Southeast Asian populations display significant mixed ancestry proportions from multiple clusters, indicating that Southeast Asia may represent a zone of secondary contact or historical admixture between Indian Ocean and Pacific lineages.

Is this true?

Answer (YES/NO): YES